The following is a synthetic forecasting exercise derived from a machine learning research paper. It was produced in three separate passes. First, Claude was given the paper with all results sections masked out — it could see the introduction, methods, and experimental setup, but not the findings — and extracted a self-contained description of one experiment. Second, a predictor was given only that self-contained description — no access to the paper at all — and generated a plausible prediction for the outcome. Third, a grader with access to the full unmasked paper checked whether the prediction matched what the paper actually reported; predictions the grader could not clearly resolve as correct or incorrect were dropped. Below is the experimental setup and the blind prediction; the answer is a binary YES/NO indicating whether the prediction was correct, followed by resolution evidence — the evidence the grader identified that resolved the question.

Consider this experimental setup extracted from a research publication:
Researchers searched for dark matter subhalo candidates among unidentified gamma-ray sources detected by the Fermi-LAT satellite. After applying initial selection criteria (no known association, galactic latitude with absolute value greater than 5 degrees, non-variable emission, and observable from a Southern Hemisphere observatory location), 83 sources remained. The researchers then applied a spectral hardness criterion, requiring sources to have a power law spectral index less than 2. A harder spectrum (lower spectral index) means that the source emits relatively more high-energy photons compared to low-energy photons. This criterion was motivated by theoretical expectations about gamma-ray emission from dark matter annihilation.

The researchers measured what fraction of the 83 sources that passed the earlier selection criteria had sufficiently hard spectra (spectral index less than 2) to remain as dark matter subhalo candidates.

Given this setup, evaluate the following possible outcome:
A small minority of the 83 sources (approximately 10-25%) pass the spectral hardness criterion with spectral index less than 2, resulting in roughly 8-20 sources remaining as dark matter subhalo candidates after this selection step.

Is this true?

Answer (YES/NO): YES